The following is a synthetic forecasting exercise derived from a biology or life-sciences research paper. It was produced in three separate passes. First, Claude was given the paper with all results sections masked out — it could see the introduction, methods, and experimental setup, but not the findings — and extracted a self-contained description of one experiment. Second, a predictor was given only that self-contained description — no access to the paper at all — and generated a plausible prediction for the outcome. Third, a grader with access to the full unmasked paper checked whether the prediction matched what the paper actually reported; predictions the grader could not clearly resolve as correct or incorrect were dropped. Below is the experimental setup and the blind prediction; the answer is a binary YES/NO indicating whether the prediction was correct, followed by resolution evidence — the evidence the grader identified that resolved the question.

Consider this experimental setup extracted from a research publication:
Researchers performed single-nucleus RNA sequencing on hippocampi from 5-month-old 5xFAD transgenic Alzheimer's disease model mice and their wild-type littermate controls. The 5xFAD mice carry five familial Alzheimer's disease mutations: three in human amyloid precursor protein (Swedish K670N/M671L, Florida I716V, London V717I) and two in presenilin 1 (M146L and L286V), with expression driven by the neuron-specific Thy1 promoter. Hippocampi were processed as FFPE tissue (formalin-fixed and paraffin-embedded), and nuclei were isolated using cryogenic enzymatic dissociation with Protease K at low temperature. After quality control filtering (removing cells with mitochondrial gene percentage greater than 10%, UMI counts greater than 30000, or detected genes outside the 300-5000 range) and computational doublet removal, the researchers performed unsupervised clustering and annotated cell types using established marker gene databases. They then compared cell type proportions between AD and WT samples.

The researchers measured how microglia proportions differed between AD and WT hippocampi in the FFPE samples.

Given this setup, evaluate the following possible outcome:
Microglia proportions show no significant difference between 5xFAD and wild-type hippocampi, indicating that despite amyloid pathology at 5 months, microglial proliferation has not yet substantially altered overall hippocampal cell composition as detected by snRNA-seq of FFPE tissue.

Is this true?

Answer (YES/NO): NO